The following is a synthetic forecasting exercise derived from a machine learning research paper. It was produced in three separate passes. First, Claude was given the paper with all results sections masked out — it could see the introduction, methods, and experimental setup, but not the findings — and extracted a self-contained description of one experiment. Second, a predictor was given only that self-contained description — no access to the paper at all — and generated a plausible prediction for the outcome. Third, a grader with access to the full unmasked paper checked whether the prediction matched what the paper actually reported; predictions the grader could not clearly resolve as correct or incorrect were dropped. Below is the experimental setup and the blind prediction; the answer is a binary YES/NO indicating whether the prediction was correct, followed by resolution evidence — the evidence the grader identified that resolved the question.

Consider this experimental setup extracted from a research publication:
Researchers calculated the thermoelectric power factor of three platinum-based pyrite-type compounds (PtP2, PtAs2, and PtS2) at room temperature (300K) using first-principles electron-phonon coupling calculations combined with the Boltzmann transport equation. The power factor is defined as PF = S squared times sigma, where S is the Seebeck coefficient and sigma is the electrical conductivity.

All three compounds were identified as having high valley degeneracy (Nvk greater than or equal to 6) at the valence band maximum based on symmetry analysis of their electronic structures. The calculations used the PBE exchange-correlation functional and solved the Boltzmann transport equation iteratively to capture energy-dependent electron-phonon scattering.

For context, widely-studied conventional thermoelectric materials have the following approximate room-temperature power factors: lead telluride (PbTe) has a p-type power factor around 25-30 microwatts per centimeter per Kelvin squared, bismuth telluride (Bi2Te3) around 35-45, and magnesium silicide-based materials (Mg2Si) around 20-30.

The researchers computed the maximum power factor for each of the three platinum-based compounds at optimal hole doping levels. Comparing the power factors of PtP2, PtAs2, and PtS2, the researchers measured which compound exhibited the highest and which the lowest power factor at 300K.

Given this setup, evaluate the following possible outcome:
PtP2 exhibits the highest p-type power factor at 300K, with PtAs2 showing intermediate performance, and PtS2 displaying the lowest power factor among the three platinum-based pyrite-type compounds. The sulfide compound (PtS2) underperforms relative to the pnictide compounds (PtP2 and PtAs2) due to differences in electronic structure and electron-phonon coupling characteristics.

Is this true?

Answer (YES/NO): YES